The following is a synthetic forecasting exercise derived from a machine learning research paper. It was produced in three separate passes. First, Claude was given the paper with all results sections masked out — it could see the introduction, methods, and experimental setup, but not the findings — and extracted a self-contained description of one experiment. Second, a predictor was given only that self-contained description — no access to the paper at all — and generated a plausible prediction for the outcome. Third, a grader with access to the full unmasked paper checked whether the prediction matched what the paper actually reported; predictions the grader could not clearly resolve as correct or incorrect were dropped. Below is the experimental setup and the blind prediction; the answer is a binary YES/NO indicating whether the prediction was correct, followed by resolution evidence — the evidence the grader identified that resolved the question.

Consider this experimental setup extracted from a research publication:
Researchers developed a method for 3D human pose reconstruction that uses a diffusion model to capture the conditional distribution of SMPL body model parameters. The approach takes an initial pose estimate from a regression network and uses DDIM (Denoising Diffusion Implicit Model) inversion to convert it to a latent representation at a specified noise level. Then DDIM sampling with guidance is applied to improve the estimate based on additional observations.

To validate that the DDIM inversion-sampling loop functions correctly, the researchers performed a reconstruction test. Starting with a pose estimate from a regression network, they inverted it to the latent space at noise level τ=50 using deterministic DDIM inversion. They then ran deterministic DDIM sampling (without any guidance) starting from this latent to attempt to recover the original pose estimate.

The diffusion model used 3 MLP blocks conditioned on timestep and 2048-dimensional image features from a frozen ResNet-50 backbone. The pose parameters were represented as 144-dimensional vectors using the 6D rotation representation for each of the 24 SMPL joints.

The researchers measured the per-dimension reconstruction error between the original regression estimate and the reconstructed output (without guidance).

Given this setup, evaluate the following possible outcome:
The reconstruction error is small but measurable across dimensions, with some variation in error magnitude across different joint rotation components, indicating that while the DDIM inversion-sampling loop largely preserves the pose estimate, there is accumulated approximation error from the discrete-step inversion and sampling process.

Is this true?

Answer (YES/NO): NO